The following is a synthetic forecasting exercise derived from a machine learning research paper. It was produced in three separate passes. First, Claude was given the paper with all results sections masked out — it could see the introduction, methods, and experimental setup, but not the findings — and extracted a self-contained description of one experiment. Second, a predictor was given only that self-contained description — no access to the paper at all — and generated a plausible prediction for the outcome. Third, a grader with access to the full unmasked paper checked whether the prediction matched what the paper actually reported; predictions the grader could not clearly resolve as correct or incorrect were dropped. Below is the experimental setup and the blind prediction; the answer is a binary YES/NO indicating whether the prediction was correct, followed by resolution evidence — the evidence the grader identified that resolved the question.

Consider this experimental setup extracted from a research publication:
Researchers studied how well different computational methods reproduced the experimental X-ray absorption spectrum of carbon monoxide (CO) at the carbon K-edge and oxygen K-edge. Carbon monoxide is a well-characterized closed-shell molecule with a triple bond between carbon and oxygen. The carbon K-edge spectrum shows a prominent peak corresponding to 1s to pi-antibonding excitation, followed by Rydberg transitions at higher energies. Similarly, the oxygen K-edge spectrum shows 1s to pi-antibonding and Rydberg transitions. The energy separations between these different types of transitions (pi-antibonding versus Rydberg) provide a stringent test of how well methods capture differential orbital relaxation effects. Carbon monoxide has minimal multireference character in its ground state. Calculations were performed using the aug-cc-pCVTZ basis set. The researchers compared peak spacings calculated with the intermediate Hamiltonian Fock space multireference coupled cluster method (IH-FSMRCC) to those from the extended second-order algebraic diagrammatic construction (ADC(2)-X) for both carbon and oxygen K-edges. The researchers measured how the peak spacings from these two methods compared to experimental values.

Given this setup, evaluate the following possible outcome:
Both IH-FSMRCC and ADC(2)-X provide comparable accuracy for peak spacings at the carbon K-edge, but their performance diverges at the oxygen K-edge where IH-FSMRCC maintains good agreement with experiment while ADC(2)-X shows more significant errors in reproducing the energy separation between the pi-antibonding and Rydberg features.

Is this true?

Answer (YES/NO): NO